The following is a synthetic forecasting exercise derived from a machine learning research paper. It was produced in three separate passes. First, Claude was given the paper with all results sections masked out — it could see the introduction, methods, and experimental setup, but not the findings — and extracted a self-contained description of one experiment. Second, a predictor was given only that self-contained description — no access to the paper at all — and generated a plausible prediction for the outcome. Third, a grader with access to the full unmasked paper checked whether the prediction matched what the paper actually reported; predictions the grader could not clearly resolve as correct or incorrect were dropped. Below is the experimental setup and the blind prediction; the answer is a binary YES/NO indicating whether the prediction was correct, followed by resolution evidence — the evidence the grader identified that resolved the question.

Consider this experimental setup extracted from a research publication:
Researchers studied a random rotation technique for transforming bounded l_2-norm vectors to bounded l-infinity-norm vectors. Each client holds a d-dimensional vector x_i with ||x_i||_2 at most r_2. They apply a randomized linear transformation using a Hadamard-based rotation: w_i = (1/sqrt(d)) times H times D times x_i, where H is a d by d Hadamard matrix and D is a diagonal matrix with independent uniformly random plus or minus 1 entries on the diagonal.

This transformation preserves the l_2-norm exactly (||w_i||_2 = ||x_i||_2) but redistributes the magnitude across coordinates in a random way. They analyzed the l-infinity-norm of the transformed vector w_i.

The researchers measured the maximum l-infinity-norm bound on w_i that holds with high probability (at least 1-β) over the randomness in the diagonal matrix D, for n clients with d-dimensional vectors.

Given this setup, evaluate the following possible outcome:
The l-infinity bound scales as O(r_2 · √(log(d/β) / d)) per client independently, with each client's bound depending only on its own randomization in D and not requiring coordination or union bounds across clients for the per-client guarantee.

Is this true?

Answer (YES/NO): NO